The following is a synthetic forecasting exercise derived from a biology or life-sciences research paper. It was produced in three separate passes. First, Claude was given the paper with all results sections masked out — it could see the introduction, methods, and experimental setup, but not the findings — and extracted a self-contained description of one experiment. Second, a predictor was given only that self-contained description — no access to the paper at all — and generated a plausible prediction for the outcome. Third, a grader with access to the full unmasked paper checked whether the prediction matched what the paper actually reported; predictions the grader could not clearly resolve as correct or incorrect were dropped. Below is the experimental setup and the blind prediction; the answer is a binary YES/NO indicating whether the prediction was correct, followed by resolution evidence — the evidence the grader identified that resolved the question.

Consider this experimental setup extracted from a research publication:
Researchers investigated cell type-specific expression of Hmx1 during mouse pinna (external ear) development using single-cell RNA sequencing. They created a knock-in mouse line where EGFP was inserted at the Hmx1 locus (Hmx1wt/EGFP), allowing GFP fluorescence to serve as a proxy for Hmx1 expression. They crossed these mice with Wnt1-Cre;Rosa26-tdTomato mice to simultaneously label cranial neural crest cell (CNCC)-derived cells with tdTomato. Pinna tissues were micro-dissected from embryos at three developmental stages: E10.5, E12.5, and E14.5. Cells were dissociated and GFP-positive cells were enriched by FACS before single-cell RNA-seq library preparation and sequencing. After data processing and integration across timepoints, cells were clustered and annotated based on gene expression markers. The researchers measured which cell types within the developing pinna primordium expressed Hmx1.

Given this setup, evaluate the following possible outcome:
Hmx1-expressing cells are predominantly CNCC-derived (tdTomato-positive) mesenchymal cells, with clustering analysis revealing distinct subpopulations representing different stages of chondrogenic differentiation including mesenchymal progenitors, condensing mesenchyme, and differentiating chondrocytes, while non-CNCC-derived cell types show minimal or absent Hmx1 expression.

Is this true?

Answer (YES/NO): NO